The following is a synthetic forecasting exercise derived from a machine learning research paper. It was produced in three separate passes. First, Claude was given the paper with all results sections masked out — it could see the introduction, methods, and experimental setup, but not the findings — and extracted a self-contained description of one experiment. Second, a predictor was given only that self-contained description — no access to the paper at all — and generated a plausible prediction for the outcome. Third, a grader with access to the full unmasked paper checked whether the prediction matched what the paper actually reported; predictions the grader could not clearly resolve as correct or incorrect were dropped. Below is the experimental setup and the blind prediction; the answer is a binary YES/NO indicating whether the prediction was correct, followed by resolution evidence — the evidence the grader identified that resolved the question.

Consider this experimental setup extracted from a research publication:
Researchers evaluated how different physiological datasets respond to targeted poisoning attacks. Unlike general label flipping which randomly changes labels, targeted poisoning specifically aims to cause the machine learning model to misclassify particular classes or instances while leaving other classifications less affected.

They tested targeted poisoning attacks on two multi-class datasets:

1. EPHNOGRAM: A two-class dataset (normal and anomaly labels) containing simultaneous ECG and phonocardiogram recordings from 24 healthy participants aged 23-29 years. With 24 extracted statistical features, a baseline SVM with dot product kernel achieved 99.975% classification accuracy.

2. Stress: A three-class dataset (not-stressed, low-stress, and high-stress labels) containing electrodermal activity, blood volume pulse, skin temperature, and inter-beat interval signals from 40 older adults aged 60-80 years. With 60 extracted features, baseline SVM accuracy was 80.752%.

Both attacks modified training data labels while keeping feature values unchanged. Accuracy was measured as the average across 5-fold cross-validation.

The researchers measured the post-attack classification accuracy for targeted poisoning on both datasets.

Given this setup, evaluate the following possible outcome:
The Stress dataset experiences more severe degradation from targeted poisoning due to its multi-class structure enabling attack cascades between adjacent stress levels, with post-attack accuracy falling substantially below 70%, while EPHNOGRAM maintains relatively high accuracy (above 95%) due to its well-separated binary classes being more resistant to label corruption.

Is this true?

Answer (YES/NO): NO